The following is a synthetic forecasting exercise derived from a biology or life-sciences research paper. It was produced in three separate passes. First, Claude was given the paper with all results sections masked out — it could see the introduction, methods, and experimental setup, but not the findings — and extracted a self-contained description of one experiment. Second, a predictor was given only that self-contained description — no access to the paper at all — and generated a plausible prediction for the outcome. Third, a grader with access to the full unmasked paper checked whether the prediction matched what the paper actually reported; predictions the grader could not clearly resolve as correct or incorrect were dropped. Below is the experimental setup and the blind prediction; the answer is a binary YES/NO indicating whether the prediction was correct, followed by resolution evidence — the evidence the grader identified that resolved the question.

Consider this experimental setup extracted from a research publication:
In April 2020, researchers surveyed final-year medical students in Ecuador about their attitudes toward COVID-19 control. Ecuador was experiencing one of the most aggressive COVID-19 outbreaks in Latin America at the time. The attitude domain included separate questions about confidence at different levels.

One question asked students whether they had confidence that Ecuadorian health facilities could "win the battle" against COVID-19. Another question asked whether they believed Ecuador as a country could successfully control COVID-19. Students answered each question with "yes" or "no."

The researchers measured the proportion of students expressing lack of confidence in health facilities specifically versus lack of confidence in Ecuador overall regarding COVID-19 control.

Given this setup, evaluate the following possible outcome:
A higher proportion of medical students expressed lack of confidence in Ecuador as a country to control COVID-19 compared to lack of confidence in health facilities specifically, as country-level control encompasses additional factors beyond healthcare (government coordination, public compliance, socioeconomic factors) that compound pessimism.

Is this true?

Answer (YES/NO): YES